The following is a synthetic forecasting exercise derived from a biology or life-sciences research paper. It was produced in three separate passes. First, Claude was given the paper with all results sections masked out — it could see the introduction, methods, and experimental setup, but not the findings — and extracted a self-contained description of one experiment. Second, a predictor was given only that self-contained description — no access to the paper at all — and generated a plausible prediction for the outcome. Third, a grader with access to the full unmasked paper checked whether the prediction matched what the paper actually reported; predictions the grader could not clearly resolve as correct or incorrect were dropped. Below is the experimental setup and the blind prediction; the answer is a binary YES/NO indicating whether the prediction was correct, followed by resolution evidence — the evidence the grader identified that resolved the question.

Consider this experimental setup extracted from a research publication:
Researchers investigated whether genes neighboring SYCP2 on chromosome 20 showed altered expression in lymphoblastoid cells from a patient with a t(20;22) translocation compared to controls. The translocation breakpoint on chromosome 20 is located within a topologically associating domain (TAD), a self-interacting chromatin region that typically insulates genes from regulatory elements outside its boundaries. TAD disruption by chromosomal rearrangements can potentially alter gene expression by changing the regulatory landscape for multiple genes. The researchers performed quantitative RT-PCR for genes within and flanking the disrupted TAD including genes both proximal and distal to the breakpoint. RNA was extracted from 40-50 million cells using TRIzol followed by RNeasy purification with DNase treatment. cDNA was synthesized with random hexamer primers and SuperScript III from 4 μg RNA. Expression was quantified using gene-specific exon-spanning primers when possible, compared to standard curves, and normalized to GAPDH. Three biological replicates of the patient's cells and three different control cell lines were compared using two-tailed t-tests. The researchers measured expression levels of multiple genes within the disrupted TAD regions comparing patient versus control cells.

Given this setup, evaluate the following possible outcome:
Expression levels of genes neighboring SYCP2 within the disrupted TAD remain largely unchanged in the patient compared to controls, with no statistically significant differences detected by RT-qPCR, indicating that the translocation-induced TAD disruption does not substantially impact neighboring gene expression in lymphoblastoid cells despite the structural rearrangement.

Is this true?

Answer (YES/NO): YES